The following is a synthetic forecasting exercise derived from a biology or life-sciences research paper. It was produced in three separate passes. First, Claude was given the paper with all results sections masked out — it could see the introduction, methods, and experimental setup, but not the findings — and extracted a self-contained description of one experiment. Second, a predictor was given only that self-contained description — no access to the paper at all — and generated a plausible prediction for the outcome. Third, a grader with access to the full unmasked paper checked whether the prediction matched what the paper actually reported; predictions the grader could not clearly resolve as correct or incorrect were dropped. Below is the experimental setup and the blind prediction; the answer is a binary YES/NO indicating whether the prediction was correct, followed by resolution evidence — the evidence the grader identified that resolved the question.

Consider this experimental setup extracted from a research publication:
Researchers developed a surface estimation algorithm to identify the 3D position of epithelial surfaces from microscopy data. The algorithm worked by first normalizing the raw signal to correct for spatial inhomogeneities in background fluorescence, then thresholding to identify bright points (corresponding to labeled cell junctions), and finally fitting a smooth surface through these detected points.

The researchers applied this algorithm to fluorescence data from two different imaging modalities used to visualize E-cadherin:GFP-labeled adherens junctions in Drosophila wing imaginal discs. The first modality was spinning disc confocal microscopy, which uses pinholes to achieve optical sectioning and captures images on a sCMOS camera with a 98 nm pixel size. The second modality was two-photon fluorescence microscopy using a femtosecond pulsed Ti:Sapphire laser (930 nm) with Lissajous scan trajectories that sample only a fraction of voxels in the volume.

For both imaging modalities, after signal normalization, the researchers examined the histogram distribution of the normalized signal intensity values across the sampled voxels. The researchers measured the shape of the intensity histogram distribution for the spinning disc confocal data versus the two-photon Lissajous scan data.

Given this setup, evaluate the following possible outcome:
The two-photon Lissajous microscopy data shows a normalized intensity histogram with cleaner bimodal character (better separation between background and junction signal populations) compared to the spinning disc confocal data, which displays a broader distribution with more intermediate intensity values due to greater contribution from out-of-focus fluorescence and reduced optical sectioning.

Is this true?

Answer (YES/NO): NO